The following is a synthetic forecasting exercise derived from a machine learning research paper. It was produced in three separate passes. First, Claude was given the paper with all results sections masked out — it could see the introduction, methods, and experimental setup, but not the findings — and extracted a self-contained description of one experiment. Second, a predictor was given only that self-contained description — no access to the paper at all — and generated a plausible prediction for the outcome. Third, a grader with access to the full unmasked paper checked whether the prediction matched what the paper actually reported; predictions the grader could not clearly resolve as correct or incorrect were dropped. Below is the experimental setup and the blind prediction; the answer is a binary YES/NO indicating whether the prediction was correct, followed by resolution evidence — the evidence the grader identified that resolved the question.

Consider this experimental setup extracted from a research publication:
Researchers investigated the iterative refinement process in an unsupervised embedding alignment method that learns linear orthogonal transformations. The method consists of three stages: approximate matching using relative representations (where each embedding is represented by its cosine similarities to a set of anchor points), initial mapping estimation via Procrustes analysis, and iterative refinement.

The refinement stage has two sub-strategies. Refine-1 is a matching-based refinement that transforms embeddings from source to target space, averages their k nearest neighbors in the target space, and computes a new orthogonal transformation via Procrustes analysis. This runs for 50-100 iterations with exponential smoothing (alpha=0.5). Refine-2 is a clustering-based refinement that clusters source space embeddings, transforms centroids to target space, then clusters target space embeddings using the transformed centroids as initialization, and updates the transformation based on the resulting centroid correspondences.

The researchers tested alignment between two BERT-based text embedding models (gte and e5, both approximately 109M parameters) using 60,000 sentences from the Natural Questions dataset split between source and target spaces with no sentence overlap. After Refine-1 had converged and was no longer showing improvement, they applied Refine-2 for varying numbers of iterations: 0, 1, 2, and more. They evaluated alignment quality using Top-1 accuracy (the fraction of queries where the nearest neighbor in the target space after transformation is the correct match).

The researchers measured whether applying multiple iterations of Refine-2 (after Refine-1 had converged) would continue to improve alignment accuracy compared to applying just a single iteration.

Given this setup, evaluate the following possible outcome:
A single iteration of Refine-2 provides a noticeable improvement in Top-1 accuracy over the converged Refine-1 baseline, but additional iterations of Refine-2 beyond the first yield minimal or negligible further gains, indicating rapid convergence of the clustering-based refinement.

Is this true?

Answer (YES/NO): NO